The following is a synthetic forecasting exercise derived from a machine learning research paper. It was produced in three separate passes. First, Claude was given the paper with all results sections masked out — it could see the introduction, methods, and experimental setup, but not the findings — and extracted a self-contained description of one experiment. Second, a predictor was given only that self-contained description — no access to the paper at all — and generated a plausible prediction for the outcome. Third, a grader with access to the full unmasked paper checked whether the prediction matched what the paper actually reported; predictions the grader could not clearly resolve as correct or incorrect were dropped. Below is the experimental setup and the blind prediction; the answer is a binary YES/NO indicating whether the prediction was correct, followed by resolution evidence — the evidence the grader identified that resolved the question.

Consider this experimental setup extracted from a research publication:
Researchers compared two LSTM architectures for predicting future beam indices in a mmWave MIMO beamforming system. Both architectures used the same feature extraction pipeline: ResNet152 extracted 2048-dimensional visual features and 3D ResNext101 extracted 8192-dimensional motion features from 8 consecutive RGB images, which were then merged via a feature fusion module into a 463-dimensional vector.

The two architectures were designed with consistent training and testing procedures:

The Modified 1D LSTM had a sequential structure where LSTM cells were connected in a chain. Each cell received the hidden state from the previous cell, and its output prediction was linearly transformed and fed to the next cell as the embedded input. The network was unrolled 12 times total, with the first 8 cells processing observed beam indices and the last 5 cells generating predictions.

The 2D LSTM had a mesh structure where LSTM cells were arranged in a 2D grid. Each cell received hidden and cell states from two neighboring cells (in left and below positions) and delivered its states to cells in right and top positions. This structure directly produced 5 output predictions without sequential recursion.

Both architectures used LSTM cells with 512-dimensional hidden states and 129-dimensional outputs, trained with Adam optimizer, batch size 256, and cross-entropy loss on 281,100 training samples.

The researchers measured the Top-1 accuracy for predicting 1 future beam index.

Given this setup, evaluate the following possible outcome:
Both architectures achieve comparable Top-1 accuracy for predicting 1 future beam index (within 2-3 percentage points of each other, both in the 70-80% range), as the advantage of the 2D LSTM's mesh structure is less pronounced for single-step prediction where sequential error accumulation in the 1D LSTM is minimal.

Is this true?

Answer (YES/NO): NO